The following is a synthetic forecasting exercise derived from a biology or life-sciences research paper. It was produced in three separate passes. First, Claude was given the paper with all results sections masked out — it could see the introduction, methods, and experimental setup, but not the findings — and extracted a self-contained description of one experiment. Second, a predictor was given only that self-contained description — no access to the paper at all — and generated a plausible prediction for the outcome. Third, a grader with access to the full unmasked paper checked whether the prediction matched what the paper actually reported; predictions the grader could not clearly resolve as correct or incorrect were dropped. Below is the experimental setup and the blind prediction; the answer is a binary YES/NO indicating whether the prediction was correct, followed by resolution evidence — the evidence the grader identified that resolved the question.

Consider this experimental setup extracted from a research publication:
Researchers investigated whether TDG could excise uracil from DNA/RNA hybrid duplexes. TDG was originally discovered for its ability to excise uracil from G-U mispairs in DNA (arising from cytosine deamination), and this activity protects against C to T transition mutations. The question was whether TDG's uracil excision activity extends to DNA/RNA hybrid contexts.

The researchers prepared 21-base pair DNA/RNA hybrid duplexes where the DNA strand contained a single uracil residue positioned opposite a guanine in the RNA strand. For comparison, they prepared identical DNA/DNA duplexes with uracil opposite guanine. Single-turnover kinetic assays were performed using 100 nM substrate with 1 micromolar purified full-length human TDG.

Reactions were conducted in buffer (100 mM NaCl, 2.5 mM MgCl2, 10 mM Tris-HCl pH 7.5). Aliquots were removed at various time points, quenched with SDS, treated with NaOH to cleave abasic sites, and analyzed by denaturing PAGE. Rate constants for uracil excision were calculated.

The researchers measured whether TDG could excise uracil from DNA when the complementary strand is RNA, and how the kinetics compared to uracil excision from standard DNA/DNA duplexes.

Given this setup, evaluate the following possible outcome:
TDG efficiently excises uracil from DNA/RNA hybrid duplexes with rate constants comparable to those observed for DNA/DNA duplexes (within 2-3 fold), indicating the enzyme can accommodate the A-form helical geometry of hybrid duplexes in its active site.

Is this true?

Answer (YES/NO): NO